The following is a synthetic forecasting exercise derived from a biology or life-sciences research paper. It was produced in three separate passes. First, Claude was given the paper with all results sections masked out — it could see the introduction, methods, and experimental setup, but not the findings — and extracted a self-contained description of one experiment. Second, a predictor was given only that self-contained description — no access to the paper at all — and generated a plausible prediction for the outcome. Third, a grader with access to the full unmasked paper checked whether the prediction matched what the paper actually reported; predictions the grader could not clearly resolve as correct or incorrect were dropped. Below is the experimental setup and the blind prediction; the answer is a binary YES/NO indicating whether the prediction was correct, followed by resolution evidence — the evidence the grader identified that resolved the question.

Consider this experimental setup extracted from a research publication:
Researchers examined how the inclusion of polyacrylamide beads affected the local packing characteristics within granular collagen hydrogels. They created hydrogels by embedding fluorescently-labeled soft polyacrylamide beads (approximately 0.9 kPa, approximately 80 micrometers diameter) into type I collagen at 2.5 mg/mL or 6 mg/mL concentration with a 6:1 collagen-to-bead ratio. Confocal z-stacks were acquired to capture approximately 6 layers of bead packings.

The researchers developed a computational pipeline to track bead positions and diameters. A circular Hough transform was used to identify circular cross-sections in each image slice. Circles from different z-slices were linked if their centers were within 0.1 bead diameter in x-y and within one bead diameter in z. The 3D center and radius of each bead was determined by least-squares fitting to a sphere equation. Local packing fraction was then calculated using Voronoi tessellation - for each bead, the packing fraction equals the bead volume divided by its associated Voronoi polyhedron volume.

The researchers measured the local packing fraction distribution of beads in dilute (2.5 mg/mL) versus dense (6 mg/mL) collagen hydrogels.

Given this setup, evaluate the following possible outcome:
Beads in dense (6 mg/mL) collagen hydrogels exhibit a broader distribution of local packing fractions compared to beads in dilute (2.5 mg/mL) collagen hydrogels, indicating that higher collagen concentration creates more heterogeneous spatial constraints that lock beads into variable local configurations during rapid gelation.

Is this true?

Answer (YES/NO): NO